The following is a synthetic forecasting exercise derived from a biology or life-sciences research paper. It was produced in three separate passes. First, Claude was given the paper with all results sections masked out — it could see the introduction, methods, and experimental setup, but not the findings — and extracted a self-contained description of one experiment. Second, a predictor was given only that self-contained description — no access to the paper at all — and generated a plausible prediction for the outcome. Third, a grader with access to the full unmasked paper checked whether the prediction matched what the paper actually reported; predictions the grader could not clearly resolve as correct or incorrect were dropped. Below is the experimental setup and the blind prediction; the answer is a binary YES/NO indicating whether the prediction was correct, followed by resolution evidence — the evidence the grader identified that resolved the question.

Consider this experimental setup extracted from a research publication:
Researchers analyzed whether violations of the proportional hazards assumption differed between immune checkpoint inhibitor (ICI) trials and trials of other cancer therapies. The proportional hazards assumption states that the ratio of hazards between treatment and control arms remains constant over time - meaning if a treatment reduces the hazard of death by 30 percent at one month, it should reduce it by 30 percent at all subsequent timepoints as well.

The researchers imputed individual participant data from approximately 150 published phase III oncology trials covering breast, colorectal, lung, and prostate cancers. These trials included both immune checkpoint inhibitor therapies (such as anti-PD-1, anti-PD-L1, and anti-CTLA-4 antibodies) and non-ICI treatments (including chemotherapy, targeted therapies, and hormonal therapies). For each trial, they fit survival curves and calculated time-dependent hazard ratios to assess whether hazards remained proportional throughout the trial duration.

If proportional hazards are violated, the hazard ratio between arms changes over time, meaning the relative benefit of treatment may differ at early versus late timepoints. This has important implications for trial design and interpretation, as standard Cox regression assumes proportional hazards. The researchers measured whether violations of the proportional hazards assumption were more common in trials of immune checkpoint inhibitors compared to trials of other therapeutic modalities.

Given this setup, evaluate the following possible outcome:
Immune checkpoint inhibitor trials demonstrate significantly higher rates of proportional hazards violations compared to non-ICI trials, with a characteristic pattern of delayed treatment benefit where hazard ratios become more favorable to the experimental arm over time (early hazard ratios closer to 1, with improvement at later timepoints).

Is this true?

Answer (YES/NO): YES